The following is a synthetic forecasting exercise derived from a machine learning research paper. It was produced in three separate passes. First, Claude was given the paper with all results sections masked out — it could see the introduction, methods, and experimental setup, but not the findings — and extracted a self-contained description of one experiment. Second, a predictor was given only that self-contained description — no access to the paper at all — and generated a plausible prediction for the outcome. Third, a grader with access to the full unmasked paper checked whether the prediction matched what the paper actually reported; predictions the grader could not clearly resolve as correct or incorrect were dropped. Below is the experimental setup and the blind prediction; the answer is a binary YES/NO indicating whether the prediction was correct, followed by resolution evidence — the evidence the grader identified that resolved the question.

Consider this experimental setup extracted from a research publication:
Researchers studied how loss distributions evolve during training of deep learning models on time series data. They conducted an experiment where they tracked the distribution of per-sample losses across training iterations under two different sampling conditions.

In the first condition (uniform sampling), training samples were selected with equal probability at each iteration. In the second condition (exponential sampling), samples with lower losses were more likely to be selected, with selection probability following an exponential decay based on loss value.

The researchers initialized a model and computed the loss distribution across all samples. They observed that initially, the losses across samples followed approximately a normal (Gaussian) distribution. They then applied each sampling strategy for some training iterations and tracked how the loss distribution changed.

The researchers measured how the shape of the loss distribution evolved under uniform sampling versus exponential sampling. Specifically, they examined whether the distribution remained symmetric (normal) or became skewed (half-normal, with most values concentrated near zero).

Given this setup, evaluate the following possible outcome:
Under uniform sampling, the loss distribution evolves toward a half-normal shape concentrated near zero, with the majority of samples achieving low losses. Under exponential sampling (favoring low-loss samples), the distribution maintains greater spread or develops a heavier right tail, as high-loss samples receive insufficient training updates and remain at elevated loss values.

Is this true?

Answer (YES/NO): NO